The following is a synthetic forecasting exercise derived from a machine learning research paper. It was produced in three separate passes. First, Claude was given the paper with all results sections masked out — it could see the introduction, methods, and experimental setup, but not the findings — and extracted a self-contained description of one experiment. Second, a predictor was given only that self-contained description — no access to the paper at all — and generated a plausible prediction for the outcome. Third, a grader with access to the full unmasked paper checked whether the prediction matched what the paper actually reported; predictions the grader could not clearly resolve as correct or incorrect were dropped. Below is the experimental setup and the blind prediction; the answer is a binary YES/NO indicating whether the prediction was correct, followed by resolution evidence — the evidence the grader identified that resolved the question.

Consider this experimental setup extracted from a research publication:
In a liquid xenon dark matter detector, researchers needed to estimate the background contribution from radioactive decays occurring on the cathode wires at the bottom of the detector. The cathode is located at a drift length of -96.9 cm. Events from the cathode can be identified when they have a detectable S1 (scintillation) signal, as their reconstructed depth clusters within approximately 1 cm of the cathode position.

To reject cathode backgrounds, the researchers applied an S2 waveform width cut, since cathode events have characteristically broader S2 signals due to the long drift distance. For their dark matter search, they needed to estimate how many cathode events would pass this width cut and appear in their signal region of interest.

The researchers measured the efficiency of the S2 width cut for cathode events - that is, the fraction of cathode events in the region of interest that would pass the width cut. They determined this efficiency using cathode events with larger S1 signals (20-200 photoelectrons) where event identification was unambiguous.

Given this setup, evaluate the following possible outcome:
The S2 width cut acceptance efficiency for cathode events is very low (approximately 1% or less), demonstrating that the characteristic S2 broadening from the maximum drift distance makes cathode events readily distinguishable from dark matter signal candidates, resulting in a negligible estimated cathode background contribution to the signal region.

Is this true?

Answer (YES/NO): NO